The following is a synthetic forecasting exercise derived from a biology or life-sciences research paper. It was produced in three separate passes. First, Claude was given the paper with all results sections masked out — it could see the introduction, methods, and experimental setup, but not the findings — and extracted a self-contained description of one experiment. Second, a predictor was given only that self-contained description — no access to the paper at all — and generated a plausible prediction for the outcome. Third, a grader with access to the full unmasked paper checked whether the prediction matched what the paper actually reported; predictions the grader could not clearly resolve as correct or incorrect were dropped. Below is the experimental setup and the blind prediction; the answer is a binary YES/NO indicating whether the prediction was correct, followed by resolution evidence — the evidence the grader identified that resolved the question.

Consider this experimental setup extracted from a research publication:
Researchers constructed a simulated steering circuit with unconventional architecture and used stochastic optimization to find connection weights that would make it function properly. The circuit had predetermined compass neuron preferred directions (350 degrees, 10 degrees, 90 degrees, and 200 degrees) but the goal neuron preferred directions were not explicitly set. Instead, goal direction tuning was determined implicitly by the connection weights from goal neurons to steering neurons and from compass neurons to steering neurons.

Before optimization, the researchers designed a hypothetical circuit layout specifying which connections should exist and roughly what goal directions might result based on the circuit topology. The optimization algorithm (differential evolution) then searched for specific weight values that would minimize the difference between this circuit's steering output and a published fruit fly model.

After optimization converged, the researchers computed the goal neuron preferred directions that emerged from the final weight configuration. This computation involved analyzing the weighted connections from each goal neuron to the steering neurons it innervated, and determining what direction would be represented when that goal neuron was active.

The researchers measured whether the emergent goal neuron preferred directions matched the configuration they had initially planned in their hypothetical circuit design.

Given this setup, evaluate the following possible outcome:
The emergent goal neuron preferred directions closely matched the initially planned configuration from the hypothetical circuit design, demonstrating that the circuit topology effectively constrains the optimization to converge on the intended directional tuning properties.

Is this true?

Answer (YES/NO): NO